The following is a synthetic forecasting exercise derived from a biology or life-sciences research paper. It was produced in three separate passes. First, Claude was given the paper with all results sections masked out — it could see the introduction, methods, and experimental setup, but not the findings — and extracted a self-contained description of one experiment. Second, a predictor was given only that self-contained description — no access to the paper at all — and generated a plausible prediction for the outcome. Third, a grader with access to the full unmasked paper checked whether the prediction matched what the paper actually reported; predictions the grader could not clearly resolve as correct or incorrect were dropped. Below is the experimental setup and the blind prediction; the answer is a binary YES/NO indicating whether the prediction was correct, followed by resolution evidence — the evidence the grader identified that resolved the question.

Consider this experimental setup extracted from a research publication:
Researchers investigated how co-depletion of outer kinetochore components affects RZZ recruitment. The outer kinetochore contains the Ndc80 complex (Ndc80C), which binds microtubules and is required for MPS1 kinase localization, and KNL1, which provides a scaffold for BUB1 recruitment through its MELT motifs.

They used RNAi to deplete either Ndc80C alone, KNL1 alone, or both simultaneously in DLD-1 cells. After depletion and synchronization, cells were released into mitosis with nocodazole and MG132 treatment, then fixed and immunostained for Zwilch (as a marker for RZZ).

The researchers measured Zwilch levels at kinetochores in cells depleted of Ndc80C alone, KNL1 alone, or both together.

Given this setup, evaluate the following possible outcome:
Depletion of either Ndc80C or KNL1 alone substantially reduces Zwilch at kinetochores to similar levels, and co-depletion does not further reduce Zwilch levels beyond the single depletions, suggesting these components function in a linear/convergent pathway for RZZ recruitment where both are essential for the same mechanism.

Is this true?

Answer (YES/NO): NO